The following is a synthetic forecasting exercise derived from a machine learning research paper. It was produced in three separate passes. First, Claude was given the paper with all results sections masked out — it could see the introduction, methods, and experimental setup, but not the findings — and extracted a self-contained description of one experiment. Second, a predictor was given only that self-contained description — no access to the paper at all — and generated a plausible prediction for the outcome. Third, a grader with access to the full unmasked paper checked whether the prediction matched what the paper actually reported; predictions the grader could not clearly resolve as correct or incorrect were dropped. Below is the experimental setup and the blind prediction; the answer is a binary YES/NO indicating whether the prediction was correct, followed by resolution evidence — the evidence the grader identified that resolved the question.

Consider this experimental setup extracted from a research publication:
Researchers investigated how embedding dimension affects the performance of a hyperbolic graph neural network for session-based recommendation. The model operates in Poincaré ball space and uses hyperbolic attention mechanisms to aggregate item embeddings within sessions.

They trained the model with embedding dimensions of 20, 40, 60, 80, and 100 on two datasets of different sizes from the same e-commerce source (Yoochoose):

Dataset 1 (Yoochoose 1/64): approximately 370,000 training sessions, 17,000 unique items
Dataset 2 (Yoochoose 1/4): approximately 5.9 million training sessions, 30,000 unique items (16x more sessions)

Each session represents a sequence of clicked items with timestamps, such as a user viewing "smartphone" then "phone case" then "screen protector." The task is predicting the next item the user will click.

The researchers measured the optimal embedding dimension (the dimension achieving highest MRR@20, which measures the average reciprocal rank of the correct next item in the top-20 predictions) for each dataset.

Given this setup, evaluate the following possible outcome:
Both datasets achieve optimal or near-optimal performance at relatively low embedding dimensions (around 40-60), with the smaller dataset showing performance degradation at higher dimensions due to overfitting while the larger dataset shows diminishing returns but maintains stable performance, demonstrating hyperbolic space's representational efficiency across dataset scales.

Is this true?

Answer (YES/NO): NO